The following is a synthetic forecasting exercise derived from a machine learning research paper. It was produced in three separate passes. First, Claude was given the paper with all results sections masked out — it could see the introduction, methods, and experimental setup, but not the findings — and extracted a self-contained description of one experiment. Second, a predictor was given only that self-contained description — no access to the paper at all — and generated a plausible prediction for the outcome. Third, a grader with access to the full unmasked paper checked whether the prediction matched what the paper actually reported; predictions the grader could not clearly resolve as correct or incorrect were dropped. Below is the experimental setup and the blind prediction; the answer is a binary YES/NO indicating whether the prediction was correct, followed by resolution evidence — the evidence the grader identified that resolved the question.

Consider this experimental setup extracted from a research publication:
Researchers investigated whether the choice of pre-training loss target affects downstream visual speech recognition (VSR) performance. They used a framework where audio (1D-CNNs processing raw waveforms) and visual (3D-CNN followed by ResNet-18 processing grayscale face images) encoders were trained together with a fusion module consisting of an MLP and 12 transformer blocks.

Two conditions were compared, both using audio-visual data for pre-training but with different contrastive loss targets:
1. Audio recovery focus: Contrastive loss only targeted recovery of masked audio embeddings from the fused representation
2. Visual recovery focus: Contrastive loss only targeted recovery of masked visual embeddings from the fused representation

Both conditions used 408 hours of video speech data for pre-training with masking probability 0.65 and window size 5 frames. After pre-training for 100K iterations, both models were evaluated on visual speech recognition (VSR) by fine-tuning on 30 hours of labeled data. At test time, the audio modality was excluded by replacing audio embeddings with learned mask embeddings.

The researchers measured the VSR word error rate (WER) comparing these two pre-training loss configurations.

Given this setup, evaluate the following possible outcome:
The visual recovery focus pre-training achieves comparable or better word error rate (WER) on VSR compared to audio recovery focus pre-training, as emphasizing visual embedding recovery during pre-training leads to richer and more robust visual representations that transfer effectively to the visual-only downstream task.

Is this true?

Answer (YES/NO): NO